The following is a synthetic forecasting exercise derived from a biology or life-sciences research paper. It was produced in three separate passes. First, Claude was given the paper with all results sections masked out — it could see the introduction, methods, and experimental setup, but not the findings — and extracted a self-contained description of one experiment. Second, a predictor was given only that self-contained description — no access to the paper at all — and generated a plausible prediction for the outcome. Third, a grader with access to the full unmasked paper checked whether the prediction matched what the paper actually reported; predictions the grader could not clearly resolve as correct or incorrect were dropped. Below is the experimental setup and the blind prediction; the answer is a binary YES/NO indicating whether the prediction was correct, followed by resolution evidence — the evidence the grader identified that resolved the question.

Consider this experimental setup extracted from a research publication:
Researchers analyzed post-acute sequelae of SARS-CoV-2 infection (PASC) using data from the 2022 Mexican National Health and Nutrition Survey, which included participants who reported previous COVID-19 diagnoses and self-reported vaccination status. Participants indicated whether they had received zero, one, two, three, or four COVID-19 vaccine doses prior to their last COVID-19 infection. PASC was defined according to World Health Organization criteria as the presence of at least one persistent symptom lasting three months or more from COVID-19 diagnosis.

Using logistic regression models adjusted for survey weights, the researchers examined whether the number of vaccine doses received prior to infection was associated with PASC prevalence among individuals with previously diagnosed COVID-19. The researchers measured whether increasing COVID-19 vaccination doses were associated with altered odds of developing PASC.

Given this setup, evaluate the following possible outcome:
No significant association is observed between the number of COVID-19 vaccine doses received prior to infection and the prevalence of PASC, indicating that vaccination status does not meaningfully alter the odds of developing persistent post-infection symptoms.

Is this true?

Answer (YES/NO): NO